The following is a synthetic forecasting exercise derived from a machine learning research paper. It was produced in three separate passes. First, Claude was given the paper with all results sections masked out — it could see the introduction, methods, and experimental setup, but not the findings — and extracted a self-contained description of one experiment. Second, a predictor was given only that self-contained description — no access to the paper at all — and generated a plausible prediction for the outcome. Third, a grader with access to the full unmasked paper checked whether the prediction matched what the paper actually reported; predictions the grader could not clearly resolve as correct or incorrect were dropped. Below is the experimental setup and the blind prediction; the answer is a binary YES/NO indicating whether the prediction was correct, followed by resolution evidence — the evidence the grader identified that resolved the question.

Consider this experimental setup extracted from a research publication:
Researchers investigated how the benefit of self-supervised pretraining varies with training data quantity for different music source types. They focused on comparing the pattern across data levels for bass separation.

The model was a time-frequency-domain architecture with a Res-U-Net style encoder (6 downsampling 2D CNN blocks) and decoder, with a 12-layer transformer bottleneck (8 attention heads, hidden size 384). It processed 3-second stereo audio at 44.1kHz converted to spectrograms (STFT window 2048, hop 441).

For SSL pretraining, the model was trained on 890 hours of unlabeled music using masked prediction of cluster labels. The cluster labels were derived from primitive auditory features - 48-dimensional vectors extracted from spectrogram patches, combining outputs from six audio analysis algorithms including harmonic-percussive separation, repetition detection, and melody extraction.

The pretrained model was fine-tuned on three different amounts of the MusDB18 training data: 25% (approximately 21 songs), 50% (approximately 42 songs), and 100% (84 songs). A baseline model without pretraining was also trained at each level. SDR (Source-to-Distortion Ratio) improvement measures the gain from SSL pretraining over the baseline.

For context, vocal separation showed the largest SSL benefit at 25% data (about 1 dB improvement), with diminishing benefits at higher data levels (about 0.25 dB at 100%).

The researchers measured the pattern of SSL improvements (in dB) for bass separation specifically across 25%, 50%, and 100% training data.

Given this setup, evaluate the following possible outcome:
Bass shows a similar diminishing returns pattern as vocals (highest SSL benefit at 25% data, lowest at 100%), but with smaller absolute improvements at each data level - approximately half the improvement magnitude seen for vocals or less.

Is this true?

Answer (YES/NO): NO